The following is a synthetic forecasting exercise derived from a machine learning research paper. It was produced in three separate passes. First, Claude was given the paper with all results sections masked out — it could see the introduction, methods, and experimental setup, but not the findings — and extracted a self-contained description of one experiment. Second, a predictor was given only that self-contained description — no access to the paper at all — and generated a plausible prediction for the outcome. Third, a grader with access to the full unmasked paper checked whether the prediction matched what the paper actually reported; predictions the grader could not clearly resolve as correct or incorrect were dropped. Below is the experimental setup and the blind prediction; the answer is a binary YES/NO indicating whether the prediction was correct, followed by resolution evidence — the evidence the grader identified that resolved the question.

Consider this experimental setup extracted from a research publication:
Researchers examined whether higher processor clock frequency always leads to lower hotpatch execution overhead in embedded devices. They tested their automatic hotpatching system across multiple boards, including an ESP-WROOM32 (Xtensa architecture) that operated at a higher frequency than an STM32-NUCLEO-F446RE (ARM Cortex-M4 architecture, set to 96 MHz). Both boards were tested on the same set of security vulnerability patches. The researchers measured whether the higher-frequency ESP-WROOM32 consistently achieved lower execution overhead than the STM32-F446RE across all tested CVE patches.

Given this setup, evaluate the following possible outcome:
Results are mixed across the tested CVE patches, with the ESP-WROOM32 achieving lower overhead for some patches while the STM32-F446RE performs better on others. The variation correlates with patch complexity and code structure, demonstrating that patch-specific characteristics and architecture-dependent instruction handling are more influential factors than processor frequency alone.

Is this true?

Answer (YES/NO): NO